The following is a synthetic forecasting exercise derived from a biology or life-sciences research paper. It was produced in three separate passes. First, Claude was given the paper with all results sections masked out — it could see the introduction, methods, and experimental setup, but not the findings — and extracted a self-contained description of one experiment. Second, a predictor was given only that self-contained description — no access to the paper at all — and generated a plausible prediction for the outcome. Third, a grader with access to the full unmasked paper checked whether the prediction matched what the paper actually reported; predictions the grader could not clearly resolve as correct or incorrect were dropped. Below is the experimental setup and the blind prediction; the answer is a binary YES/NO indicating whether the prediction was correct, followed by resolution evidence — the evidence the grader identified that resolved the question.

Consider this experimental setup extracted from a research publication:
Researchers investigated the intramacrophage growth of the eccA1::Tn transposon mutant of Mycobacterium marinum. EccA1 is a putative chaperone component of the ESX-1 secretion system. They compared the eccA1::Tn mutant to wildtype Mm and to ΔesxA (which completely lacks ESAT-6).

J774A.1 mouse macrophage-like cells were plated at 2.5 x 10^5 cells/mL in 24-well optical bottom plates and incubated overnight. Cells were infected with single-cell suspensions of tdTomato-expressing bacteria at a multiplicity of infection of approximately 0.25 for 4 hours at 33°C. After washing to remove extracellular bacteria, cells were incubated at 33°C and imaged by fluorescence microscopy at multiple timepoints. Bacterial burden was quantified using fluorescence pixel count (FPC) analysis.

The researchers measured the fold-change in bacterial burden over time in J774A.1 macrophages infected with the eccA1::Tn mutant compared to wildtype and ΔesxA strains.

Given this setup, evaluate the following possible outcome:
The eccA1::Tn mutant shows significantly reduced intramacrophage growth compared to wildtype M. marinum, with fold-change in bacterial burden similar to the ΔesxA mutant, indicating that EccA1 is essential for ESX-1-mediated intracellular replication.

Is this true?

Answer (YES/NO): NO